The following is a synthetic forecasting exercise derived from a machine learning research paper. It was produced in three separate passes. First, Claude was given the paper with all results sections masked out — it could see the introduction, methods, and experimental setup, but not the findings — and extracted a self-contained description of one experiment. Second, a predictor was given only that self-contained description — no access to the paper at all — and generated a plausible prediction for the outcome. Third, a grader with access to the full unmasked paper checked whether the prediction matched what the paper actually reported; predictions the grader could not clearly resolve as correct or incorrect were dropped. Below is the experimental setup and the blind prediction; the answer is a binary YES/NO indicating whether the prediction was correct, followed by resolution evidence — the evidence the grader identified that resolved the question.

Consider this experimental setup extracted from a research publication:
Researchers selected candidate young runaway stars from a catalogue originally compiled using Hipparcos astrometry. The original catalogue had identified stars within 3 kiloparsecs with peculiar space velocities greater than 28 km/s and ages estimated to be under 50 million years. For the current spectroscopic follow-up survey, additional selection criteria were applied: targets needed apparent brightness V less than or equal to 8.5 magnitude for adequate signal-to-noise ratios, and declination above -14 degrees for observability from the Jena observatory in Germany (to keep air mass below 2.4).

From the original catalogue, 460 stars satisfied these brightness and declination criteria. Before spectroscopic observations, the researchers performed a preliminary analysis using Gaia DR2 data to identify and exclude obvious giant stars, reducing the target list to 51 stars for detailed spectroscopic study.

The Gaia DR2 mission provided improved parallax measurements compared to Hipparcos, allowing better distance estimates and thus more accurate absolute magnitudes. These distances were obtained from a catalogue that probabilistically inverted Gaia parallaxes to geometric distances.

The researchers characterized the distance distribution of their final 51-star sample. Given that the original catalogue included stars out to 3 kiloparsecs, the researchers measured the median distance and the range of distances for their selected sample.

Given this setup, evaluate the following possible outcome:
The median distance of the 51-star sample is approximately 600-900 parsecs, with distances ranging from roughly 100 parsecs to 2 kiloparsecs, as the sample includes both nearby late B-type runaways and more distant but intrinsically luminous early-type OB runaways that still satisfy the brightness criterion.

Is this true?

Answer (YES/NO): NO